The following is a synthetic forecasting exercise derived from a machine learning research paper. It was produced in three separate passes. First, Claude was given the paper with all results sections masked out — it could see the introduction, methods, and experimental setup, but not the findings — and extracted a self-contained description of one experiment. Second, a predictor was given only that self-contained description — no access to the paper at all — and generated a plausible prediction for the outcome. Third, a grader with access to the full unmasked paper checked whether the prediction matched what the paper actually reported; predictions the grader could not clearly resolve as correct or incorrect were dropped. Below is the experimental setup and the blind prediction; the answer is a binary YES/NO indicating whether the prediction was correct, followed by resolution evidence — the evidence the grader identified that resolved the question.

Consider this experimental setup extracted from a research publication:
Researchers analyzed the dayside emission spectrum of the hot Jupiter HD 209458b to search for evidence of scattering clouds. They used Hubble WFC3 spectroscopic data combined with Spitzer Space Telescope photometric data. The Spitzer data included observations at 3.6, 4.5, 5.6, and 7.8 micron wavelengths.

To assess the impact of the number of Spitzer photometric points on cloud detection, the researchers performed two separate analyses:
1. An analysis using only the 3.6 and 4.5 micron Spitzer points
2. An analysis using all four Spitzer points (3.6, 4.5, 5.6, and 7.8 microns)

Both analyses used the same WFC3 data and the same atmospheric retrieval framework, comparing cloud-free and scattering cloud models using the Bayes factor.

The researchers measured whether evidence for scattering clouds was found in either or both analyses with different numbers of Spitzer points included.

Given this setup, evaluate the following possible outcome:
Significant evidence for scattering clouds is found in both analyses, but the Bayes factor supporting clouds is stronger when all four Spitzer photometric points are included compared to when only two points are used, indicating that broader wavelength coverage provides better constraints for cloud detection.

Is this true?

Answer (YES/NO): NO